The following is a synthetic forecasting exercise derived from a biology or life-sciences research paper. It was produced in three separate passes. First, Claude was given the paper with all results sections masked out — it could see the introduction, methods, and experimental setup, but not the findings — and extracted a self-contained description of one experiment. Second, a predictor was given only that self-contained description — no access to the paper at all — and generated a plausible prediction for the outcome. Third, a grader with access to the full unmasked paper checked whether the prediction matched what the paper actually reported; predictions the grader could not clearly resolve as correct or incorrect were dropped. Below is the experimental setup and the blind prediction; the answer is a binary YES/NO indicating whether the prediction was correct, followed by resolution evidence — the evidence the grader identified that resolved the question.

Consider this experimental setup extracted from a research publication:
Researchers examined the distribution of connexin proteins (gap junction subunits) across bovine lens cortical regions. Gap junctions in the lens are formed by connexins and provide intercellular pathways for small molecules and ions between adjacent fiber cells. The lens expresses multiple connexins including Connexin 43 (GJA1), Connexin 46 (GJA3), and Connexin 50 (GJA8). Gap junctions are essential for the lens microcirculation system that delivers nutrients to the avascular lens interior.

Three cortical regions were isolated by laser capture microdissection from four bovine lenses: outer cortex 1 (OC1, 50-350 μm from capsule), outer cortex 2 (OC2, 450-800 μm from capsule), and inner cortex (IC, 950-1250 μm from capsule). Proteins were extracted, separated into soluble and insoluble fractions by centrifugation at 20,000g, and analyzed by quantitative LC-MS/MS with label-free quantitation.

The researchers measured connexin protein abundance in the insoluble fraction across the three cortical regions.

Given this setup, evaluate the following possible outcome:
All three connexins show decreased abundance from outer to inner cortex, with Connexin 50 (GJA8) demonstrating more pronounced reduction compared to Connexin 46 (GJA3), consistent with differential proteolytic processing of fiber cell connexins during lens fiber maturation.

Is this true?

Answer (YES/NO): NO